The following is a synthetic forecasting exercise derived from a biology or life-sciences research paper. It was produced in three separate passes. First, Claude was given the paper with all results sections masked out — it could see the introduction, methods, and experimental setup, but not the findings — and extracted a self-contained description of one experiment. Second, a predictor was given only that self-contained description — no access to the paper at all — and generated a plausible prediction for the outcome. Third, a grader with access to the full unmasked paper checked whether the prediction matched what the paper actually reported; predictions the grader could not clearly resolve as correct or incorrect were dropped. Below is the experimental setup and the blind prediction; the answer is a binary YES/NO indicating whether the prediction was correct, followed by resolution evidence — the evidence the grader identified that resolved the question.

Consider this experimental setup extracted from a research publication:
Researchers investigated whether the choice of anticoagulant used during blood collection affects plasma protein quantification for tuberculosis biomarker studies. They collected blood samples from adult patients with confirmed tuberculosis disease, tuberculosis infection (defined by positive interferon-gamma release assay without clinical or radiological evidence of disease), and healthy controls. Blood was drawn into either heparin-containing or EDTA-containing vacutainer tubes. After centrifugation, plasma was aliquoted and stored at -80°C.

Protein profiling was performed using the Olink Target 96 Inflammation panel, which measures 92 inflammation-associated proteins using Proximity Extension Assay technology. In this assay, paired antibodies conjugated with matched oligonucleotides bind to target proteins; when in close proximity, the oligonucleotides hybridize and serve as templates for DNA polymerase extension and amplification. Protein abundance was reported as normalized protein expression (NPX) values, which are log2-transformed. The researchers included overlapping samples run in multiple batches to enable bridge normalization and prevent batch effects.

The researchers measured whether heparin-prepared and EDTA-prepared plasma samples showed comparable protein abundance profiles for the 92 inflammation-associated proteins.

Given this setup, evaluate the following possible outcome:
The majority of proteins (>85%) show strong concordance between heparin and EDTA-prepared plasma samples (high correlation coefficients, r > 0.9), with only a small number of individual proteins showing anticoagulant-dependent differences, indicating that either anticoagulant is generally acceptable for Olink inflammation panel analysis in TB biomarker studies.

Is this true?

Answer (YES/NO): NO